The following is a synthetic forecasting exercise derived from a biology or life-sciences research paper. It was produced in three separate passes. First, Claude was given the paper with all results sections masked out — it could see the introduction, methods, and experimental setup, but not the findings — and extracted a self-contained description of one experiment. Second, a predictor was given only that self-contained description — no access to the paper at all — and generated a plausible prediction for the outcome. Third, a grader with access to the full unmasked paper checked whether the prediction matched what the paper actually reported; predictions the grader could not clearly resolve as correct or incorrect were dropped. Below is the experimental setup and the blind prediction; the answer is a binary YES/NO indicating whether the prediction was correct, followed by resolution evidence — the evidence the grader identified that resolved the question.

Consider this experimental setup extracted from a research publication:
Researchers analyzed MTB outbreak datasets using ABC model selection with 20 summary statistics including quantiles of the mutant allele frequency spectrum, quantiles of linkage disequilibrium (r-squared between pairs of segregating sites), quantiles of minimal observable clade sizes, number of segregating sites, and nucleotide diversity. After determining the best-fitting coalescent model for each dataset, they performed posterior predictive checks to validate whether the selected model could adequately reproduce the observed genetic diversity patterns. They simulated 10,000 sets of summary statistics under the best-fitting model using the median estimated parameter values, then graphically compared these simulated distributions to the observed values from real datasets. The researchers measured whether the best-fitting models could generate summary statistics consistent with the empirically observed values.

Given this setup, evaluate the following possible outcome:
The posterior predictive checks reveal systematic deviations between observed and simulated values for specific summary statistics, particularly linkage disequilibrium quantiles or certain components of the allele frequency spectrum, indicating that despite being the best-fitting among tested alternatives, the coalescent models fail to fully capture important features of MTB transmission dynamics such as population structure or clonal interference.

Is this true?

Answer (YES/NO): NO